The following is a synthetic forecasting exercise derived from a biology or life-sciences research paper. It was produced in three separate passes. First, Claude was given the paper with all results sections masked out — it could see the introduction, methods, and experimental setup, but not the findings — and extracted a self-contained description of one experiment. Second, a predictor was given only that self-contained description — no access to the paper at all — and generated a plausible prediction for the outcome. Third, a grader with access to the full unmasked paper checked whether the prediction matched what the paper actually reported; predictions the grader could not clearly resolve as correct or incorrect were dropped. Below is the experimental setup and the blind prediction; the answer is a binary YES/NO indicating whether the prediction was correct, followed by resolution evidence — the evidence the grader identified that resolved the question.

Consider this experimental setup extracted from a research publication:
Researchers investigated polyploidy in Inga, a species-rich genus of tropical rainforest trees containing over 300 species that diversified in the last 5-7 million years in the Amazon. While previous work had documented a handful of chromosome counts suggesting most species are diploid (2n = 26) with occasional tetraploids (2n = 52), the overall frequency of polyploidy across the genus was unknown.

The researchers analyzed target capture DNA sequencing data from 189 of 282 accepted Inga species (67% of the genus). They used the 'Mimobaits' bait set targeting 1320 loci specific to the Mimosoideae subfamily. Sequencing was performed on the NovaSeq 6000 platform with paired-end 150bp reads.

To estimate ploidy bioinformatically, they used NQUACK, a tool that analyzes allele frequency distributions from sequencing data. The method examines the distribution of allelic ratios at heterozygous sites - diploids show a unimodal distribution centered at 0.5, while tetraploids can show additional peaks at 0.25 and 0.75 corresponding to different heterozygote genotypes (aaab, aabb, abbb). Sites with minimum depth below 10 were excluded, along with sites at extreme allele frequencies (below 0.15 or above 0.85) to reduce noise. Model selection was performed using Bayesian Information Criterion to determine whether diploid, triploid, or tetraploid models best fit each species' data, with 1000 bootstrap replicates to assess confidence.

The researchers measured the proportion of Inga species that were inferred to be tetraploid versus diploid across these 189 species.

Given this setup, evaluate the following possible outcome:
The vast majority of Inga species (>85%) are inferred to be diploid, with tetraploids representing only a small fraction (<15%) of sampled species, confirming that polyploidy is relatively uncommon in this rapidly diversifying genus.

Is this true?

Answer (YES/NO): YES